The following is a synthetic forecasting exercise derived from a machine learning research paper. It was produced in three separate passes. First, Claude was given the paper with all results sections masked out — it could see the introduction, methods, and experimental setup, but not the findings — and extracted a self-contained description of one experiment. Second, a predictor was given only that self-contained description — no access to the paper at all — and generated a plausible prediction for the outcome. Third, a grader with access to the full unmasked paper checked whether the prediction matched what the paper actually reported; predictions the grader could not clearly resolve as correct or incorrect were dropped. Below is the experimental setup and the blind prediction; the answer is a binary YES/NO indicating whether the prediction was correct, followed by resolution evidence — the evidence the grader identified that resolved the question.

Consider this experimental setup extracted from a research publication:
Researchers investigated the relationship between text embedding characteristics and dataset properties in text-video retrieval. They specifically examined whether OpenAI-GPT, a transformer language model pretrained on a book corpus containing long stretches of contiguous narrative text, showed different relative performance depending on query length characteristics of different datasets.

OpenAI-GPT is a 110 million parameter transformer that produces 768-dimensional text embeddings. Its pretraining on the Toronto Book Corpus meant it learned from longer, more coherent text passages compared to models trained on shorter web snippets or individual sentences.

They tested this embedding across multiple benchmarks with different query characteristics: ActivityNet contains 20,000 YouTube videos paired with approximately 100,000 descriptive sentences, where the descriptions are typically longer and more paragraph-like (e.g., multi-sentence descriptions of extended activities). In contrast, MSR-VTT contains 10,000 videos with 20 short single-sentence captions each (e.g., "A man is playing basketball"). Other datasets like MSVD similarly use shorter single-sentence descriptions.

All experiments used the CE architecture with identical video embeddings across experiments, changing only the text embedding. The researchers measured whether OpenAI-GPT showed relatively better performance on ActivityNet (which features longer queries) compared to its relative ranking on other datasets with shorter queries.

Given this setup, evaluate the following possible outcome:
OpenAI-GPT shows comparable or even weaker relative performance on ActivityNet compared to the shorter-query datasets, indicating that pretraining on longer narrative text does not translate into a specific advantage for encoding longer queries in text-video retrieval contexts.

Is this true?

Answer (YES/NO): NO